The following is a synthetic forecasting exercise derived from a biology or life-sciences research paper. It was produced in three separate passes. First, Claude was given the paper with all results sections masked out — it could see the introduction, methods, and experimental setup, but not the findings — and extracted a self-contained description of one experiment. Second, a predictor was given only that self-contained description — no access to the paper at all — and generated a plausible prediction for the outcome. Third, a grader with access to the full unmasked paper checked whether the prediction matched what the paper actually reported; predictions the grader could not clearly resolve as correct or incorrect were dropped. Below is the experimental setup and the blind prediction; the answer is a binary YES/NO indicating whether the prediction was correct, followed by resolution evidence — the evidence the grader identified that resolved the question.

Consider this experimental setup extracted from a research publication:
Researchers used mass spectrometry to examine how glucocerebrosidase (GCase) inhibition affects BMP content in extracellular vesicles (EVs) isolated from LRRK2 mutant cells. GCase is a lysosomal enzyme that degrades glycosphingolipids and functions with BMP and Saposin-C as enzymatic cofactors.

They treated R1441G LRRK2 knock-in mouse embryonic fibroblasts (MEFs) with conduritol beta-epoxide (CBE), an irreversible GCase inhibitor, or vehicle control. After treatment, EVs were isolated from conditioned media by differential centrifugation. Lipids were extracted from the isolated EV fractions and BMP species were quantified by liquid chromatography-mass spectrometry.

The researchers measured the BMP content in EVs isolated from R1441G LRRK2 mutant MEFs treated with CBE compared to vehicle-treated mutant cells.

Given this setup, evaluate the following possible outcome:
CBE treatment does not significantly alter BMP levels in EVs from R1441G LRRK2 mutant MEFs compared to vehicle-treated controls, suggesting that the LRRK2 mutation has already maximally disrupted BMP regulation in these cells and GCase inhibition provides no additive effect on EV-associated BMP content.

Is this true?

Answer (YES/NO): NO